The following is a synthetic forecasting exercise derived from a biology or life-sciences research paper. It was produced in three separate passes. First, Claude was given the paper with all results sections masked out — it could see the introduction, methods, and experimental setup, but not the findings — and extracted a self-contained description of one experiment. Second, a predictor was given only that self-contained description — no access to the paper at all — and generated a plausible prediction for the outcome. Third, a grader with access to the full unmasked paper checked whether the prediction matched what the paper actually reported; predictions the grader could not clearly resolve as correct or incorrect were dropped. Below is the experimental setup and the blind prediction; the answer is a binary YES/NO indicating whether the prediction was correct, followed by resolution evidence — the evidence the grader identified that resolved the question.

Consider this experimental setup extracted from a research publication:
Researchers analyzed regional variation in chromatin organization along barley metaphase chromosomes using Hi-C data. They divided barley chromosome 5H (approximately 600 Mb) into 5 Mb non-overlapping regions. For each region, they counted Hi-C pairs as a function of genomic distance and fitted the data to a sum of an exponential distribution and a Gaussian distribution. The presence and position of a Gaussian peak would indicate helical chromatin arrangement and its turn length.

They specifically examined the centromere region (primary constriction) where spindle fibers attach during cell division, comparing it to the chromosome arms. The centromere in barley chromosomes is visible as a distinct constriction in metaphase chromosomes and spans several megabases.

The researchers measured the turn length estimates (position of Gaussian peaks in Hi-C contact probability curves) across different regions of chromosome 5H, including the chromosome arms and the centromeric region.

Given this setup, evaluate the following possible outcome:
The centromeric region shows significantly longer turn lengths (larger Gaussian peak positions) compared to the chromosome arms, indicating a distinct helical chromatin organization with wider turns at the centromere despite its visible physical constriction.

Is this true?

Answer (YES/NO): NO